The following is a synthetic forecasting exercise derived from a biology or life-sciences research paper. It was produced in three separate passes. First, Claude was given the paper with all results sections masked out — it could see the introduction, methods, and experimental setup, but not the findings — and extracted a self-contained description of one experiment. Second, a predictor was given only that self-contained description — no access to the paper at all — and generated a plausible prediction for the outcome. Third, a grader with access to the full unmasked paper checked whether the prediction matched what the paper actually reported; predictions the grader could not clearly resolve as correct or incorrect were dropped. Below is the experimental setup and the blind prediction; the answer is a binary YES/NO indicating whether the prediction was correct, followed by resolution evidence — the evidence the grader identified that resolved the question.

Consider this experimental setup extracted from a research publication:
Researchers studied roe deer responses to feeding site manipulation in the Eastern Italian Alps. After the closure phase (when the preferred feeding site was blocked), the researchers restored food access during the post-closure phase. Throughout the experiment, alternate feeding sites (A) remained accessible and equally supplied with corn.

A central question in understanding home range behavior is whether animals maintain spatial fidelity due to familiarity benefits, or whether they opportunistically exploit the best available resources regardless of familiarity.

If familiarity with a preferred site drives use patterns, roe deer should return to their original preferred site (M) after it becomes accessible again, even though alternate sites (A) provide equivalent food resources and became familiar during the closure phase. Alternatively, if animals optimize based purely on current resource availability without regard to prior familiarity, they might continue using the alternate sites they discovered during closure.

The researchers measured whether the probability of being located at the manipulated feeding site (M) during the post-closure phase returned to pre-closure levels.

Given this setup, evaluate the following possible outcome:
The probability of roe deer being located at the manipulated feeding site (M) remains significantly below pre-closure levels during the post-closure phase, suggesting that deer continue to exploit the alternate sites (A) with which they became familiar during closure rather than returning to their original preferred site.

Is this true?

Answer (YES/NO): NO